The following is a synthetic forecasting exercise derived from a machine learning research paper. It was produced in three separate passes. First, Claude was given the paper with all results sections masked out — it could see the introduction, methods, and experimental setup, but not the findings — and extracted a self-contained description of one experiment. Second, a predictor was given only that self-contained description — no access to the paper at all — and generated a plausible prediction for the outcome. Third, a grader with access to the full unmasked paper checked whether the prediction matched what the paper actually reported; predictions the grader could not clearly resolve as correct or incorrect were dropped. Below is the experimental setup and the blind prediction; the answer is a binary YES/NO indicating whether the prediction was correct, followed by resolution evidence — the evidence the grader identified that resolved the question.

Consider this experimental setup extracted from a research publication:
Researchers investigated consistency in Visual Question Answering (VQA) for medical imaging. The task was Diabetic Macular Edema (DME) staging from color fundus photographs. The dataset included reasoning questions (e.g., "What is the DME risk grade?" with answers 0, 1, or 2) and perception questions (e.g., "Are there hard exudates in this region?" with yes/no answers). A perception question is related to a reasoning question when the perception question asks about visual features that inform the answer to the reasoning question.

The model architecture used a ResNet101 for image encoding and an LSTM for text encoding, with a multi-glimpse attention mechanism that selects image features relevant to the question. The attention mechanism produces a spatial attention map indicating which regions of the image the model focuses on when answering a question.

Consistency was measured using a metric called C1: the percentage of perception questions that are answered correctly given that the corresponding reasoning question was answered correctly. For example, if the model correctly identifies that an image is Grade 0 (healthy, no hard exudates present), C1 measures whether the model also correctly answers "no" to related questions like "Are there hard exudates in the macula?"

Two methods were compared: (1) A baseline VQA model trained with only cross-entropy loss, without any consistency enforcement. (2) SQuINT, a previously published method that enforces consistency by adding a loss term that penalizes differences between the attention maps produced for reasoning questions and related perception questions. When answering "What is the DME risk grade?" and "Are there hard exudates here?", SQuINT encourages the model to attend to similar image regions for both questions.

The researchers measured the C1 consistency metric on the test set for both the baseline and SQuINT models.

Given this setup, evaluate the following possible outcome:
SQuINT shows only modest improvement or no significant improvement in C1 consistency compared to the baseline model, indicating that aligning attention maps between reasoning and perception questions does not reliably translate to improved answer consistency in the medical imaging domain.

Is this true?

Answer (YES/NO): NO